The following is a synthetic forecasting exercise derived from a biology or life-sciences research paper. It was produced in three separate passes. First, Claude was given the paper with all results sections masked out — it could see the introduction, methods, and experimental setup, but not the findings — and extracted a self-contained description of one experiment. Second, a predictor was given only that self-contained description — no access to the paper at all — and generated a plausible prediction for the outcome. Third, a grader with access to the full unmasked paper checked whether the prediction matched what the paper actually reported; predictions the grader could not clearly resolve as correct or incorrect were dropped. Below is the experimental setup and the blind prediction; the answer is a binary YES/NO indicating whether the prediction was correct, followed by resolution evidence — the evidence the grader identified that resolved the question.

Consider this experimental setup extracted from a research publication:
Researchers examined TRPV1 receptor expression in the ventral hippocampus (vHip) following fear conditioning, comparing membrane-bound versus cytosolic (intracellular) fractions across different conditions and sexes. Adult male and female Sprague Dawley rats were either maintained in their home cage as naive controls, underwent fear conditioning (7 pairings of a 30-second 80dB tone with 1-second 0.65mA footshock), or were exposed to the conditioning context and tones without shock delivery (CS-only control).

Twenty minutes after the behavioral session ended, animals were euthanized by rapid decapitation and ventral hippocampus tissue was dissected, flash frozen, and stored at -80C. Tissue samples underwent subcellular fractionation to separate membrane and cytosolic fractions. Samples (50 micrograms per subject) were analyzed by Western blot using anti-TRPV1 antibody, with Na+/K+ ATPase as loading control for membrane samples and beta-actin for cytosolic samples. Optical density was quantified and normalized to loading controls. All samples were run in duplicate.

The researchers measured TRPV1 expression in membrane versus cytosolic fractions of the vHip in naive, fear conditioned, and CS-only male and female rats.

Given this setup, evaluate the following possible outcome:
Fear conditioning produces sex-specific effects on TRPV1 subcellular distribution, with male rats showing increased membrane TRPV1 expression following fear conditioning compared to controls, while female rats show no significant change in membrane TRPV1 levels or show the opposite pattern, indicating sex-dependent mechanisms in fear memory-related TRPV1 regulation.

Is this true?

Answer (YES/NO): NO